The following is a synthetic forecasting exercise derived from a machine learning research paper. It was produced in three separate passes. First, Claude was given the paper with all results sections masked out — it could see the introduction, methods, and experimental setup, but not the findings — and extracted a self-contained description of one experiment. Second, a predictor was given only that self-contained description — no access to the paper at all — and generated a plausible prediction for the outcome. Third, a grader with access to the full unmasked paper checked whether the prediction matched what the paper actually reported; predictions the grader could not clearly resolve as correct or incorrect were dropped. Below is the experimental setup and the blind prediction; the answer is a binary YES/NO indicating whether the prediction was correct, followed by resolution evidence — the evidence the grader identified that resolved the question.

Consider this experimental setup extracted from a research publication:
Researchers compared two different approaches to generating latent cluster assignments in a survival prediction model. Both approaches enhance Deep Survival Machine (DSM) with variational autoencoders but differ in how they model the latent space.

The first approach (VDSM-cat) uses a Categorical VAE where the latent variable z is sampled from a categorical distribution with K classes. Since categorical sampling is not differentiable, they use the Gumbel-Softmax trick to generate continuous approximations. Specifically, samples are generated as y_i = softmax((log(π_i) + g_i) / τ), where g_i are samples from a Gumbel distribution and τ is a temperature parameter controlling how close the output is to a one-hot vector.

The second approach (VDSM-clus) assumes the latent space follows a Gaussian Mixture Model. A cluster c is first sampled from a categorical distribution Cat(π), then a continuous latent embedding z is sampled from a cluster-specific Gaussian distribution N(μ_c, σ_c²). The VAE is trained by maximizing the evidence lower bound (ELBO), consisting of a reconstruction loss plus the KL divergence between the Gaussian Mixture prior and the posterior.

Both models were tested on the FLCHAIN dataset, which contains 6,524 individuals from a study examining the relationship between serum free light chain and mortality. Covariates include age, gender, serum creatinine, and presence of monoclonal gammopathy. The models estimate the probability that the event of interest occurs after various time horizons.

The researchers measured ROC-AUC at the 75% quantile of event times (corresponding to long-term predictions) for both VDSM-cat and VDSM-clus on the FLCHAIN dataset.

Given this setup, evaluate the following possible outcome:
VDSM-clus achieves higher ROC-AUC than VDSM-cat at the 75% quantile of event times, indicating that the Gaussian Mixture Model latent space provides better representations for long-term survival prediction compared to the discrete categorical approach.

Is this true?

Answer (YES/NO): YES